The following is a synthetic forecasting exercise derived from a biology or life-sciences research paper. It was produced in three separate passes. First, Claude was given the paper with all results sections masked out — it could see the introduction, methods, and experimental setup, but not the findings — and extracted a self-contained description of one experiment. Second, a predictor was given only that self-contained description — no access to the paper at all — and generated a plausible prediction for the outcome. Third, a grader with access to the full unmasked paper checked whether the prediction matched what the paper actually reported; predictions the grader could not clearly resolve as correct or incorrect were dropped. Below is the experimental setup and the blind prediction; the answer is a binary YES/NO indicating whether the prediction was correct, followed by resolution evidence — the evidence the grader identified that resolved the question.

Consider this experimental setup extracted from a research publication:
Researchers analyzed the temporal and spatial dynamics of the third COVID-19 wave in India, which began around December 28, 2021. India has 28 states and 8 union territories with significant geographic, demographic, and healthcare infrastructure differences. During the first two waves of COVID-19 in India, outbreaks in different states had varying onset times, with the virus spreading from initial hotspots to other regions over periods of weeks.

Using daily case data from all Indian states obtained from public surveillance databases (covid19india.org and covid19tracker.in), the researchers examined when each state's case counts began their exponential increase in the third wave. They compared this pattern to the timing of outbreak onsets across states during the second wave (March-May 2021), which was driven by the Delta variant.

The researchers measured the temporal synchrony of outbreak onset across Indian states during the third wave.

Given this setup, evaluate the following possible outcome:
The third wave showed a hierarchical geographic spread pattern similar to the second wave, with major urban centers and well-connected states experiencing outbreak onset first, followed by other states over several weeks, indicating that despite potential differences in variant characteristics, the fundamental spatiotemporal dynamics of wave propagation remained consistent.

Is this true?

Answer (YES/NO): NO